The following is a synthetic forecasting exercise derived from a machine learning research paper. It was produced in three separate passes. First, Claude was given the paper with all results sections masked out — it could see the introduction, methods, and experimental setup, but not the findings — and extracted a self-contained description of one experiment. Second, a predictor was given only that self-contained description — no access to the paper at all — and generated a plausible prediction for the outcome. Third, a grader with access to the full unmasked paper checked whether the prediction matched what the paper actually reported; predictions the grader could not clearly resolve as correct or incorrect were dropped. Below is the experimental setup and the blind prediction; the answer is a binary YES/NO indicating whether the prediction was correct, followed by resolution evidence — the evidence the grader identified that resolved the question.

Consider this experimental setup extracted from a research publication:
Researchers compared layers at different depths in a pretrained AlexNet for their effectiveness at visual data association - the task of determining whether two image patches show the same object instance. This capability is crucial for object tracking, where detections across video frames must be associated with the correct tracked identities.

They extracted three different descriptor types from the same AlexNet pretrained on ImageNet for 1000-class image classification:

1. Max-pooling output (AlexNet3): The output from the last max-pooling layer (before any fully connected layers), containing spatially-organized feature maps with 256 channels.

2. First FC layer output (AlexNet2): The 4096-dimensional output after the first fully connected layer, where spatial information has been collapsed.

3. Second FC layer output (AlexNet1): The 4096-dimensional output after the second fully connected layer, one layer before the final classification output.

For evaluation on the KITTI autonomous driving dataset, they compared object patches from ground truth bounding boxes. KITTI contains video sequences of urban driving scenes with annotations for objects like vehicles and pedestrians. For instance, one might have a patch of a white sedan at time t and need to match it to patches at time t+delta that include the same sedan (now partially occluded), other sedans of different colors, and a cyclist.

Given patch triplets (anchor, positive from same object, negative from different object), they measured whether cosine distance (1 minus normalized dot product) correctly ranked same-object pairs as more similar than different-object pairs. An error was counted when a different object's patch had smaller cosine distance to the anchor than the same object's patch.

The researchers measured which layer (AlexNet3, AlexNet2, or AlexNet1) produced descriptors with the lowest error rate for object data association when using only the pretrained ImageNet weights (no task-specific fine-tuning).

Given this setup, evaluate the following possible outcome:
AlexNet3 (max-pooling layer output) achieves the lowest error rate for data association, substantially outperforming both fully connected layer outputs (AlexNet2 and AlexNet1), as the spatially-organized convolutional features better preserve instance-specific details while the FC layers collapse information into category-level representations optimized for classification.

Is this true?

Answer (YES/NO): YES